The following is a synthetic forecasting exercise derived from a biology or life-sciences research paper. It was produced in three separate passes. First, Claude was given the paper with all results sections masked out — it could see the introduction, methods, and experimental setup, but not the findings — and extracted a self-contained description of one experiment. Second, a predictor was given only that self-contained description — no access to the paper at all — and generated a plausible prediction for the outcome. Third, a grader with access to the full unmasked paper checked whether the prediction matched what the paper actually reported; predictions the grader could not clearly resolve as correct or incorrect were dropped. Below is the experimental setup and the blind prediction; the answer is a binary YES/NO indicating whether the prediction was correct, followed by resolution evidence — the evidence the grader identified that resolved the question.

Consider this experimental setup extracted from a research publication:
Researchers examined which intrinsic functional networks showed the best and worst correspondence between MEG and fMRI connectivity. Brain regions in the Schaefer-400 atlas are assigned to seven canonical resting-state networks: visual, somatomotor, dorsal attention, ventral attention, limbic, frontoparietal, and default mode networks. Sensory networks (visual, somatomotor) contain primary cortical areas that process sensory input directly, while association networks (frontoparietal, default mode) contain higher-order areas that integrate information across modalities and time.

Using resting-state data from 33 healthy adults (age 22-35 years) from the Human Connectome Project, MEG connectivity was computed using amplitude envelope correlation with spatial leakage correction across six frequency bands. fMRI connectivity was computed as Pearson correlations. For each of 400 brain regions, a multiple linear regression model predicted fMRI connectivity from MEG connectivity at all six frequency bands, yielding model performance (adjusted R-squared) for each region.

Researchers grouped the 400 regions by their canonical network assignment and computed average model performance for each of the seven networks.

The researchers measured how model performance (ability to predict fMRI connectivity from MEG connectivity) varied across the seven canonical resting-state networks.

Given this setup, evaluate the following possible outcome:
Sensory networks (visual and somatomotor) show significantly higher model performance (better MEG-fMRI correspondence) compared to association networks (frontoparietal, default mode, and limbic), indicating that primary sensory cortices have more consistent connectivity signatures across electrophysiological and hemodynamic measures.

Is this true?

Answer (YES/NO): YES